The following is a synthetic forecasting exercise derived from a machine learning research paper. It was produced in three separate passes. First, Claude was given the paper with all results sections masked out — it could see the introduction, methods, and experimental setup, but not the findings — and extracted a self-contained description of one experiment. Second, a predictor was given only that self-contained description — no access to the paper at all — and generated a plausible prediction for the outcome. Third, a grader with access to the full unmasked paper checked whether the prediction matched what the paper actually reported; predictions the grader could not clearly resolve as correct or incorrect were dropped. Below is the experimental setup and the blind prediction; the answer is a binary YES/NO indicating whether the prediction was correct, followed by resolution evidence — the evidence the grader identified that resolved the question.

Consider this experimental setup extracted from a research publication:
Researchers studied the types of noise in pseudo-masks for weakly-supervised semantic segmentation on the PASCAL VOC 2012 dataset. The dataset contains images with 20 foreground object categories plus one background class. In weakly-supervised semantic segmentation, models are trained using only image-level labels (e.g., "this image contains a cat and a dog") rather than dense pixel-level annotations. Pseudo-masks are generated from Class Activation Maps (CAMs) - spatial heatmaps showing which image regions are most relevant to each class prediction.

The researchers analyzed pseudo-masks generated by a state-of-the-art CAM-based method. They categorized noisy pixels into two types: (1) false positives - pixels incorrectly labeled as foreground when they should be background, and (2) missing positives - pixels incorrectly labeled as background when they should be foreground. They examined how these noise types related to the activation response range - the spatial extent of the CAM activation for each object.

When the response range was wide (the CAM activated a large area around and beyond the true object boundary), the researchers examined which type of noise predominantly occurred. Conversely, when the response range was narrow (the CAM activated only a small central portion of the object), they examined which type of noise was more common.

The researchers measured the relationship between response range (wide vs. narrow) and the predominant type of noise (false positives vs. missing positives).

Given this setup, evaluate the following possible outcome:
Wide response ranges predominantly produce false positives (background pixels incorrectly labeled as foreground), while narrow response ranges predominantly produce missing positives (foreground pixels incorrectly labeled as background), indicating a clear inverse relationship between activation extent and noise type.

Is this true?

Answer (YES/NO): YES